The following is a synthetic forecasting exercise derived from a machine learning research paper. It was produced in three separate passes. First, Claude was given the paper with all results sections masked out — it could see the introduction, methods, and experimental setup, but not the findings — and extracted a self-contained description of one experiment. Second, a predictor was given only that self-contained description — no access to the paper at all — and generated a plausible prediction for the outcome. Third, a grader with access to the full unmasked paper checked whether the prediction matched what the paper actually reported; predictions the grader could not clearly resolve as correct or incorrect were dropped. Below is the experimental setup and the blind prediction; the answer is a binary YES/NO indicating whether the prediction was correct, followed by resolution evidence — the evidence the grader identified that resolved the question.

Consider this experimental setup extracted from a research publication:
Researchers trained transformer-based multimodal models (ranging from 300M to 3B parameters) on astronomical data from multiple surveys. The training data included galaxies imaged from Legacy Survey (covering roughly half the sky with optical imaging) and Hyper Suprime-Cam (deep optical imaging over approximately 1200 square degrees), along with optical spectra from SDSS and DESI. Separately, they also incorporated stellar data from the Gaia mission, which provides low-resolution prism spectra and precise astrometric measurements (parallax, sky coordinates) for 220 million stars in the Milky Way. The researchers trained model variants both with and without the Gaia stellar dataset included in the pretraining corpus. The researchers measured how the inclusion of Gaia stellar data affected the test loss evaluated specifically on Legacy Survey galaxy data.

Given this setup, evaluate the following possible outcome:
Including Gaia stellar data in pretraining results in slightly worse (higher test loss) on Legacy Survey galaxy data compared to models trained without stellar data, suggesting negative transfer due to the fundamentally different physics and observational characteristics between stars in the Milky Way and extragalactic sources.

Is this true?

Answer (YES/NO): YES